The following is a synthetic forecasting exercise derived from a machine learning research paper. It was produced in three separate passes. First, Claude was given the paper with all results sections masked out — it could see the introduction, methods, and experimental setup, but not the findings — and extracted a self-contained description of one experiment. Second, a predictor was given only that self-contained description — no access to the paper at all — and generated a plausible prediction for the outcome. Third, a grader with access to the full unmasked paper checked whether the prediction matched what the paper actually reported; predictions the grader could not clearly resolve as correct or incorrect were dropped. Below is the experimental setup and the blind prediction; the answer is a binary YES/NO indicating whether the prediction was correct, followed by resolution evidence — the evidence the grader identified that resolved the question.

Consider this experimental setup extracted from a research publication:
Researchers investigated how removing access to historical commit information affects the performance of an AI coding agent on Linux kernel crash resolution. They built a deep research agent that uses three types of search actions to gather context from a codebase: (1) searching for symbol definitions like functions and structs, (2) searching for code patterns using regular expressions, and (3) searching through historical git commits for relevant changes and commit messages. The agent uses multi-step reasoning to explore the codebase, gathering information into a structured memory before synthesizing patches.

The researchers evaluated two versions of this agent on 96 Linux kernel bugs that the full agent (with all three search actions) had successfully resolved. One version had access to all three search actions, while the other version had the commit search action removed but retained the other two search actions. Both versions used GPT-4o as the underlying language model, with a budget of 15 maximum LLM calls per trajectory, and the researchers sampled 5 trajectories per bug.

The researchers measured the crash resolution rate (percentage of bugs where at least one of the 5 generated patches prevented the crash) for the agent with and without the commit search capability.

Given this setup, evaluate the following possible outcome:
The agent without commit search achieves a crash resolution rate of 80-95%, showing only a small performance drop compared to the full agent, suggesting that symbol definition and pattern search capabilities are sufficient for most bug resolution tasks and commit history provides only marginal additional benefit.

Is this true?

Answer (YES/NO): NO